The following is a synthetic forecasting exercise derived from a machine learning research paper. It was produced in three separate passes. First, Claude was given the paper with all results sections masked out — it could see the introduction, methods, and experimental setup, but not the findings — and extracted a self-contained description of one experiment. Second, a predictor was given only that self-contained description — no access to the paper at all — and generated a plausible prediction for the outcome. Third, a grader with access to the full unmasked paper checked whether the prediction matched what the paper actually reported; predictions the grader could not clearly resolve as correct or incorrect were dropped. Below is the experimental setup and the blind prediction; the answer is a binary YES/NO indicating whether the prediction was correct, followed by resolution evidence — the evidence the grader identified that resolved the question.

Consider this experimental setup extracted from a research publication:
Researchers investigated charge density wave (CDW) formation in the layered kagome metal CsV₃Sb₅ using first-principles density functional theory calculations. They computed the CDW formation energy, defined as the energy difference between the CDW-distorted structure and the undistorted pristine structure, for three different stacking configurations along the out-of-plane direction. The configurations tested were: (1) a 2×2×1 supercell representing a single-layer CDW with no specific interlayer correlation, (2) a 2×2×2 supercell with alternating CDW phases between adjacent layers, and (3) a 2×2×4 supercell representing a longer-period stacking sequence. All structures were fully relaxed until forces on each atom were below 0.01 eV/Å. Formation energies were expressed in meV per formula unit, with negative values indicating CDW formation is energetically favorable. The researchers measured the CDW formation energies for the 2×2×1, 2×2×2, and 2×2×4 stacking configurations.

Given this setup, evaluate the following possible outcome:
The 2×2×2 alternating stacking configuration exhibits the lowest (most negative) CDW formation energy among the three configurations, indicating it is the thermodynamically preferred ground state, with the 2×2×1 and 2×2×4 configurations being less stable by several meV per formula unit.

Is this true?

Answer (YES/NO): NO